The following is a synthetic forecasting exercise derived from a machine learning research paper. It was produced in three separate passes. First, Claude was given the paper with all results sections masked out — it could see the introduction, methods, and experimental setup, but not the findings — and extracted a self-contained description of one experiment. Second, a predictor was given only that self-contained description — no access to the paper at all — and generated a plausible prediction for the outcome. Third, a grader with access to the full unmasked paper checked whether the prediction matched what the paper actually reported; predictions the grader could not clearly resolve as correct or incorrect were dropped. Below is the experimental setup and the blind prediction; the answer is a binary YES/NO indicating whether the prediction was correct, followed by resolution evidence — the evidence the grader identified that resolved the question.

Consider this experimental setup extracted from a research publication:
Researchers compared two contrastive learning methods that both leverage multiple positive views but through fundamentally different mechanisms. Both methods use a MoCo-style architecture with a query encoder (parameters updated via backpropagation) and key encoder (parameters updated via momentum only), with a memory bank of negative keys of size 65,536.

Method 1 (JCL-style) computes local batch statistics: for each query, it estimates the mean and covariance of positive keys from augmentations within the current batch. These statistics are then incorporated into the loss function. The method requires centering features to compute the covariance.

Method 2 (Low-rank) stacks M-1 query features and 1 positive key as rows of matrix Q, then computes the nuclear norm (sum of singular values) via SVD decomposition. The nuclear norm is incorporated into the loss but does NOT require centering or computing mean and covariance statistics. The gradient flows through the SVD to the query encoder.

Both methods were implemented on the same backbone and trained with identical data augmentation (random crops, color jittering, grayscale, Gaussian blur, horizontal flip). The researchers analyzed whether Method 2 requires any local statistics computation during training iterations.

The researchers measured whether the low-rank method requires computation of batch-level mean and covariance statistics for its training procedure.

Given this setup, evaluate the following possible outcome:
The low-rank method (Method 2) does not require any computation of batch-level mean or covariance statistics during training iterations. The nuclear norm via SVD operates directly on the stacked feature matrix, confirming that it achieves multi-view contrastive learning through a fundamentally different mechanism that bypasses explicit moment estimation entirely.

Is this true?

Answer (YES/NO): YES